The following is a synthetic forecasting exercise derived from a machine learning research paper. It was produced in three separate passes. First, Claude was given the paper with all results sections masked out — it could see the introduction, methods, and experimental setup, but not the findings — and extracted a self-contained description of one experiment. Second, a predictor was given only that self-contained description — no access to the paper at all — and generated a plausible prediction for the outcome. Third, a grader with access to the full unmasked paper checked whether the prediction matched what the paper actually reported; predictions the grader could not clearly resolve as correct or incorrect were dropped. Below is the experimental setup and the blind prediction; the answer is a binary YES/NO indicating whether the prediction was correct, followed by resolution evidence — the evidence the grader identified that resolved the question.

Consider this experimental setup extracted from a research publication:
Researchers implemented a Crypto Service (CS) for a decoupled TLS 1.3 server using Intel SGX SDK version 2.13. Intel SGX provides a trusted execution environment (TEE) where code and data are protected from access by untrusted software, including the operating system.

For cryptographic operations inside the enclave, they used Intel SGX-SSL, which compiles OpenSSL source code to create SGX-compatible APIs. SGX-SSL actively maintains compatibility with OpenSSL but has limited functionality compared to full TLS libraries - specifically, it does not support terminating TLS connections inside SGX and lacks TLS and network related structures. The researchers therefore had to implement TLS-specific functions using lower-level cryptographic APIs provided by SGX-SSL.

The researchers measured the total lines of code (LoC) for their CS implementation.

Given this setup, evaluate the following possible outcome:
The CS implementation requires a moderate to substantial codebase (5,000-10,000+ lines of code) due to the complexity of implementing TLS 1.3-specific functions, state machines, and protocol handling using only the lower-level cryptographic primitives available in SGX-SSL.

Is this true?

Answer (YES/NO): NO